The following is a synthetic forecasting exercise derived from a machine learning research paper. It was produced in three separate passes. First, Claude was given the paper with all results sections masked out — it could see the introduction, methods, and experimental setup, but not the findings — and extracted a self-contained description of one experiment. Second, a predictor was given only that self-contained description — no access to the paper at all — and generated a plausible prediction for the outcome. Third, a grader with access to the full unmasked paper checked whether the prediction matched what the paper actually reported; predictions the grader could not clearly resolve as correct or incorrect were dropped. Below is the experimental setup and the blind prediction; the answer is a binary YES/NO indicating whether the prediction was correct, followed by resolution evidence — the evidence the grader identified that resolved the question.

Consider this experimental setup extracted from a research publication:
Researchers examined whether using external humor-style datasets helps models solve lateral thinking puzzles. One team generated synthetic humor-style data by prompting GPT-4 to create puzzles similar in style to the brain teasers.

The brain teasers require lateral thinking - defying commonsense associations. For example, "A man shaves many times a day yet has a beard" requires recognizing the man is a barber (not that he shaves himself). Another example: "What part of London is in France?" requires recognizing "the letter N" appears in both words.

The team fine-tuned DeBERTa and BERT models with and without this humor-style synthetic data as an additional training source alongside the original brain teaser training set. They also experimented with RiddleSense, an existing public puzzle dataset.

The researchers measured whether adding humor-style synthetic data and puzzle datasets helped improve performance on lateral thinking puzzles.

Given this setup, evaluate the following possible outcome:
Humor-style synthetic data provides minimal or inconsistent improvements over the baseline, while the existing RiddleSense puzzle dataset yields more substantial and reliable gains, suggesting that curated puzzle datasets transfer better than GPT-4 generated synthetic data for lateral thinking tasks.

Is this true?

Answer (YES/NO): NO